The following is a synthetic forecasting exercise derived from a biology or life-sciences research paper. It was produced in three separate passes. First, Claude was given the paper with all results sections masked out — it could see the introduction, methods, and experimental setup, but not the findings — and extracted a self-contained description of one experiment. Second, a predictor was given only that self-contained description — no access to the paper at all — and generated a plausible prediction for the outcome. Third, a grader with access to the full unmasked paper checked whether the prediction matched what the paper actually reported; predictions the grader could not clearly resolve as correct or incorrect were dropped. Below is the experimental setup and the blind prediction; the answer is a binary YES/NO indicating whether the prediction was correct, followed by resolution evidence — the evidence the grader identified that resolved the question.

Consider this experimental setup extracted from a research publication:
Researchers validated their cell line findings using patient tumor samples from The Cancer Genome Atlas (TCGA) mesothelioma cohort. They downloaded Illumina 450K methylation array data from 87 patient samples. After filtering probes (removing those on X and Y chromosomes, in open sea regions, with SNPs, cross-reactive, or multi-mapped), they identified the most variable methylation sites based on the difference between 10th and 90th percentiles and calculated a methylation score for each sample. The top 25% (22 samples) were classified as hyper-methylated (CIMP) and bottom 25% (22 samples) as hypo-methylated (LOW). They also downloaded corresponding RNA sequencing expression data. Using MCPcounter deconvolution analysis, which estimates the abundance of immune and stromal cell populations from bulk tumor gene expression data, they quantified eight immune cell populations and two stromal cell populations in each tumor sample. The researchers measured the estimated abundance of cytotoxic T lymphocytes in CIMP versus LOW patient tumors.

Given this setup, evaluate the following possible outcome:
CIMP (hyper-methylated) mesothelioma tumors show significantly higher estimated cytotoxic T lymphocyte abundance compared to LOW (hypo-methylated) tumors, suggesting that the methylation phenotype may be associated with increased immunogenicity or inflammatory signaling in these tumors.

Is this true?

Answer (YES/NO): NO